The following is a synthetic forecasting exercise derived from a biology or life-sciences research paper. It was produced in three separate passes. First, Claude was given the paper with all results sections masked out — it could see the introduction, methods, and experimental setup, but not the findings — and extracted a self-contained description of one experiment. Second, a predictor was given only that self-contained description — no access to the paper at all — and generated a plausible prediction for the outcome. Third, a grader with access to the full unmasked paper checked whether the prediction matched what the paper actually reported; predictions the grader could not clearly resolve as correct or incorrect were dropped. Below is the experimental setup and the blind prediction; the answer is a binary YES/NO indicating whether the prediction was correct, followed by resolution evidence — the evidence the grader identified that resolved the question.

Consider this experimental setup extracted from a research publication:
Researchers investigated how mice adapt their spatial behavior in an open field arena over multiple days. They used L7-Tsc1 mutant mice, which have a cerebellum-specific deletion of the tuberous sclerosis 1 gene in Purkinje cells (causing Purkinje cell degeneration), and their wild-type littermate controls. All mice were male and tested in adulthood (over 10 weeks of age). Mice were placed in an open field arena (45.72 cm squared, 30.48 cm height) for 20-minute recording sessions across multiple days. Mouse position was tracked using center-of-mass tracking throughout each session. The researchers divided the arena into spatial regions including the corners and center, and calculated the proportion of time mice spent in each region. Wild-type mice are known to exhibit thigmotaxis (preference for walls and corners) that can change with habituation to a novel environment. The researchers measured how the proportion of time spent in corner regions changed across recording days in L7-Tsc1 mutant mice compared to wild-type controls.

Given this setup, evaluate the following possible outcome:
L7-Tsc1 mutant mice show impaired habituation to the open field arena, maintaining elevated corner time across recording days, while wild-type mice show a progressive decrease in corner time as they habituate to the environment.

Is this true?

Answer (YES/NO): NO